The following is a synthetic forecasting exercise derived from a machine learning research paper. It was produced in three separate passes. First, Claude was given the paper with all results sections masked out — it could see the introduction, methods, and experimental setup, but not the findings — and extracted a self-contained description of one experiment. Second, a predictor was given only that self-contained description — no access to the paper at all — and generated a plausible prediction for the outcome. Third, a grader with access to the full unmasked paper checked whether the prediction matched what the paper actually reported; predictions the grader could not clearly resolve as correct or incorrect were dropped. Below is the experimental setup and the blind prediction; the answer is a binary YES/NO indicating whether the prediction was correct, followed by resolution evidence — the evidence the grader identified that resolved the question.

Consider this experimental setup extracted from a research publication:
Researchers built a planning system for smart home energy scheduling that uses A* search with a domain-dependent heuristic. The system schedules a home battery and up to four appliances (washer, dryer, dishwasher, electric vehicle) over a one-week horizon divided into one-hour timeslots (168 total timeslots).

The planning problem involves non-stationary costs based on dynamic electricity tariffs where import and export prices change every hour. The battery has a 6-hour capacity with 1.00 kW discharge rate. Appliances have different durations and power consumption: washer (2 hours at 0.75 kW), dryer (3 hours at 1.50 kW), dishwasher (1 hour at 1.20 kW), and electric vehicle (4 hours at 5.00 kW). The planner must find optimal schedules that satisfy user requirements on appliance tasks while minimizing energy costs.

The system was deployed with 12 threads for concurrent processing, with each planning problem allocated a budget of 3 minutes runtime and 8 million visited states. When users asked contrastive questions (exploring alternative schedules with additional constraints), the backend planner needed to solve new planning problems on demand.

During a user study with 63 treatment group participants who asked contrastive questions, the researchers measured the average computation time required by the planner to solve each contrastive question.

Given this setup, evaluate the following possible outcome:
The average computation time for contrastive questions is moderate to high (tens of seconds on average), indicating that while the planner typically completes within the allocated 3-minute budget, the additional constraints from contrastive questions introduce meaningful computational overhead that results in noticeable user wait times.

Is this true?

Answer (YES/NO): NO